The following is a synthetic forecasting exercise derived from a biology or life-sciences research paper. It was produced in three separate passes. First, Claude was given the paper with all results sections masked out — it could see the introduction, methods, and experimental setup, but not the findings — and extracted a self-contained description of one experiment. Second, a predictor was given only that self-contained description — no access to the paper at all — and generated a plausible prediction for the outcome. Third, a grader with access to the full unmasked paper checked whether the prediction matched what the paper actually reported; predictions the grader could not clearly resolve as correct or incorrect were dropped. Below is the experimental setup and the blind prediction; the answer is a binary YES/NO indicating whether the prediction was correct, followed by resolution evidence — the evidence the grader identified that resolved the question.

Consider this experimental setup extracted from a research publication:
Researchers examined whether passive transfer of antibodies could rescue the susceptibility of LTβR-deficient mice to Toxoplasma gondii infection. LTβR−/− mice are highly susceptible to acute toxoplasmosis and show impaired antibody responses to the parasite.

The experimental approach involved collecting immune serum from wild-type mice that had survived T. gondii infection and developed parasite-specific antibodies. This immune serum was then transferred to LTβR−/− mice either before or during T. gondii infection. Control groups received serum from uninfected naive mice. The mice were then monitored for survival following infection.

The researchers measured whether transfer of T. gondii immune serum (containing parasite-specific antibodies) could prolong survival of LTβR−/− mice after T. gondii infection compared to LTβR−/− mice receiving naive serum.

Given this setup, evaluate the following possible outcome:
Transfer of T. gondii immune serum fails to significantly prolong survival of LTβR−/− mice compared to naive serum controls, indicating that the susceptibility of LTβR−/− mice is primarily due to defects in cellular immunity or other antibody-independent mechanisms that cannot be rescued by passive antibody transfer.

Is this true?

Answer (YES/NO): NO